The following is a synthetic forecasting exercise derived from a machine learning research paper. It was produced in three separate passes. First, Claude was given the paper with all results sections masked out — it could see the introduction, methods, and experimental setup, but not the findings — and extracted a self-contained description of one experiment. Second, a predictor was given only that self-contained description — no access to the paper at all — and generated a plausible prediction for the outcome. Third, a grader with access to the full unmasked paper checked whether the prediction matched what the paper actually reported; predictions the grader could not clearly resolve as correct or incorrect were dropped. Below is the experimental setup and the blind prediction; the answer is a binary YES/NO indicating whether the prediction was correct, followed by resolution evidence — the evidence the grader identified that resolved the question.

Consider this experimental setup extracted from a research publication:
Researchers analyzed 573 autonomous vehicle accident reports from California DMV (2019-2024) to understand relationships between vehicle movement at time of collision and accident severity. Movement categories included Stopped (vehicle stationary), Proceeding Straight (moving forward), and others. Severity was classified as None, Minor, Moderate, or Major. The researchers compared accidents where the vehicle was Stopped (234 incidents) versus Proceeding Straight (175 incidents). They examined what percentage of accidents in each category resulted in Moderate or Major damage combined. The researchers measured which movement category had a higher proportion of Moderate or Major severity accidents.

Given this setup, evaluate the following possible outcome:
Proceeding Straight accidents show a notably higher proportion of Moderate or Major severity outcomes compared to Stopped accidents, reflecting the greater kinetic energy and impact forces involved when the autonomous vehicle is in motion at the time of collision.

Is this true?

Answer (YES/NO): YES